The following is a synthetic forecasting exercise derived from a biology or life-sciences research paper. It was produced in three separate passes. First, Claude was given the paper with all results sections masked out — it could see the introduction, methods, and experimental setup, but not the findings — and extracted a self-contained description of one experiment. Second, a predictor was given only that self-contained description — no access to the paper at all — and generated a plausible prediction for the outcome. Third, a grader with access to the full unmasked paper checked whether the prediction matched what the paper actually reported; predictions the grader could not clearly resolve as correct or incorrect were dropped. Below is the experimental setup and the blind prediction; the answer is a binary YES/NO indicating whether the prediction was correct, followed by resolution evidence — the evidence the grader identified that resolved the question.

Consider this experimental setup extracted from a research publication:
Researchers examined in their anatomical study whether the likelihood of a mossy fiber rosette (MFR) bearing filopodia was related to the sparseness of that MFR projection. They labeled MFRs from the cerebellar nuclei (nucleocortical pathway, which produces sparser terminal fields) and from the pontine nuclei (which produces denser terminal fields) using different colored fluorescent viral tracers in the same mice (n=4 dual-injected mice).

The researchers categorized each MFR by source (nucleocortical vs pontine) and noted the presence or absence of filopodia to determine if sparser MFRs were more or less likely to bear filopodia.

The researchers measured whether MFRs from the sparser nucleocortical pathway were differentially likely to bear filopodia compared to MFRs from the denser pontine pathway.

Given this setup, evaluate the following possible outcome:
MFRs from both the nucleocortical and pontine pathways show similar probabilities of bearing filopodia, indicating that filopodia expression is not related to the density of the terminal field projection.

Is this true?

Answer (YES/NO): NO